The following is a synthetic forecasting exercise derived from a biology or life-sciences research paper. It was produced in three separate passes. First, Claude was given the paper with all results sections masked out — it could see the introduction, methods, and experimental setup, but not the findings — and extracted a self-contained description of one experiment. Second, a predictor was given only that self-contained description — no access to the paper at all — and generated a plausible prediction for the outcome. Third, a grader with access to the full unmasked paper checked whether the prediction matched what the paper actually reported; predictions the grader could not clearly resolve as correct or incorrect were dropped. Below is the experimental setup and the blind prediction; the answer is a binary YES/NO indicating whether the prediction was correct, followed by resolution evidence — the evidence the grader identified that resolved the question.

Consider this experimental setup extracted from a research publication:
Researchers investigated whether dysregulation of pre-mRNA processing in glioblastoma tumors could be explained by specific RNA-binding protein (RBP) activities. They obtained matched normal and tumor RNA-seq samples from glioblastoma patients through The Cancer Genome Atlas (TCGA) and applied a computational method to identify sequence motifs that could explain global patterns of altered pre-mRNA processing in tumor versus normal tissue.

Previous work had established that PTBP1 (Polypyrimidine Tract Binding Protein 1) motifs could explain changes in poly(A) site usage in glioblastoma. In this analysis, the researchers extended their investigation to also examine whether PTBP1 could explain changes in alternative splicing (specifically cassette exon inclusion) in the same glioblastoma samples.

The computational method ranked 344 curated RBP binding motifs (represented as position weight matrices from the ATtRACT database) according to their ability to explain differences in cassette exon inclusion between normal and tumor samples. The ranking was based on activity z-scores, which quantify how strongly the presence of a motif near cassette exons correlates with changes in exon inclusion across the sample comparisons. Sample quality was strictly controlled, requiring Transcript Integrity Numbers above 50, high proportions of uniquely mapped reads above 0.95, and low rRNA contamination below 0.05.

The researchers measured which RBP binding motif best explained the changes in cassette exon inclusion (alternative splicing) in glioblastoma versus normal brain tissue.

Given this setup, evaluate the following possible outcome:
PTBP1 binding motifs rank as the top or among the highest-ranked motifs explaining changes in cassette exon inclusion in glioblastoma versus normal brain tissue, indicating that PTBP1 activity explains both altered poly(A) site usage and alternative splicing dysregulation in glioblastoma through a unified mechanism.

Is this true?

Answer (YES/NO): YES